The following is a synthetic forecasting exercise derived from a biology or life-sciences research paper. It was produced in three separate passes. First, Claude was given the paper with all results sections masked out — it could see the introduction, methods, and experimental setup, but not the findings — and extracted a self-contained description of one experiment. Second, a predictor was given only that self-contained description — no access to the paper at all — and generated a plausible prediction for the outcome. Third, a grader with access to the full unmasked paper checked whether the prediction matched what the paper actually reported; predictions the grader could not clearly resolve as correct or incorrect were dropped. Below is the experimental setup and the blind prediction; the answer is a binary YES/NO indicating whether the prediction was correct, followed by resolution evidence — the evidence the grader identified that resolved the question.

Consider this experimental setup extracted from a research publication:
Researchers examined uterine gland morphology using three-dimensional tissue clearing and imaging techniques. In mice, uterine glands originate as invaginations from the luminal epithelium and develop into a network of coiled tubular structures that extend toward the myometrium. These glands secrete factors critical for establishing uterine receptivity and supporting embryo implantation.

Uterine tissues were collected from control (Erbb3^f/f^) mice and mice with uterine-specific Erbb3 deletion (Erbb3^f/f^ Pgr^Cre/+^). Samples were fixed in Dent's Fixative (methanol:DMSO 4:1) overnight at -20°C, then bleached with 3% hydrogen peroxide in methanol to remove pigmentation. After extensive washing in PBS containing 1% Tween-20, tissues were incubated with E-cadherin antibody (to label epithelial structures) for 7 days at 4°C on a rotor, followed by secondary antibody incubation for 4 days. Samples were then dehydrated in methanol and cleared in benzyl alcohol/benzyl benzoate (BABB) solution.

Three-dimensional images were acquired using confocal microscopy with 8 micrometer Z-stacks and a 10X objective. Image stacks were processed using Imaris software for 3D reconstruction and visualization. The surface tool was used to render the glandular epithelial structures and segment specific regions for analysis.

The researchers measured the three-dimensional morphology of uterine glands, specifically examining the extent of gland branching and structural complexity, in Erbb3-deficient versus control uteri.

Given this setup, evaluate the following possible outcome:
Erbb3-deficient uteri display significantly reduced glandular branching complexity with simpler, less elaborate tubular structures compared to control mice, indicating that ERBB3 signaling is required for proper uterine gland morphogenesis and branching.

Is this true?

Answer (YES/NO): YES